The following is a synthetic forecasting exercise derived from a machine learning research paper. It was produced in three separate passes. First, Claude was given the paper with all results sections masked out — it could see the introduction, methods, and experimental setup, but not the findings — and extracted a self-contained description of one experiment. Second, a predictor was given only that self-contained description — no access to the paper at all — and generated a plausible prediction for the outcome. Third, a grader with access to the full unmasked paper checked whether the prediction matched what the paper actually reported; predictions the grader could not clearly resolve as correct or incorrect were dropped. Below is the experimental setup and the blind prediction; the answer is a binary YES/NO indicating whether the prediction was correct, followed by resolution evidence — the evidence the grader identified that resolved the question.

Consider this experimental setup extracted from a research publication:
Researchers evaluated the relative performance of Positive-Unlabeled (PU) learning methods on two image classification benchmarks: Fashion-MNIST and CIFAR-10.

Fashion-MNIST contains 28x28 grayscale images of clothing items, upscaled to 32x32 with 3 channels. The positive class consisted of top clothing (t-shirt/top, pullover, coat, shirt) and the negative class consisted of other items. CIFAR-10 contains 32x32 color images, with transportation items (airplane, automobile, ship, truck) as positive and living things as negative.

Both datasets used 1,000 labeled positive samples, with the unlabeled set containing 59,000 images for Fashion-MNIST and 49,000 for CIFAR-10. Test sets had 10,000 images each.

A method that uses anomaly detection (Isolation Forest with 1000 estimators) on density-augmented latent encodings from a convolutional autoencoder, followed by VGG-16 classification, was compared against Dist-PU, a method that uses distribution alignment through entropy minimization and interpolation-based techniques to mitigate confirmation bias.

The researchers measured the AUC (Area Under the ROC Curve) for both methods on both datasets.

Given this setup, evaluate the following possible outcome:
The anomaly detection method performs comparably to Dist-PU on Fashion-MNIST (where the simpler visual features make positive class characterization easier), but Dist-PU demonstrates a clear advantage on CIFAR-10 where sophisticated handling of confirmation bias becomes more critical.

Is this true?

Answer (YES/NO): NO